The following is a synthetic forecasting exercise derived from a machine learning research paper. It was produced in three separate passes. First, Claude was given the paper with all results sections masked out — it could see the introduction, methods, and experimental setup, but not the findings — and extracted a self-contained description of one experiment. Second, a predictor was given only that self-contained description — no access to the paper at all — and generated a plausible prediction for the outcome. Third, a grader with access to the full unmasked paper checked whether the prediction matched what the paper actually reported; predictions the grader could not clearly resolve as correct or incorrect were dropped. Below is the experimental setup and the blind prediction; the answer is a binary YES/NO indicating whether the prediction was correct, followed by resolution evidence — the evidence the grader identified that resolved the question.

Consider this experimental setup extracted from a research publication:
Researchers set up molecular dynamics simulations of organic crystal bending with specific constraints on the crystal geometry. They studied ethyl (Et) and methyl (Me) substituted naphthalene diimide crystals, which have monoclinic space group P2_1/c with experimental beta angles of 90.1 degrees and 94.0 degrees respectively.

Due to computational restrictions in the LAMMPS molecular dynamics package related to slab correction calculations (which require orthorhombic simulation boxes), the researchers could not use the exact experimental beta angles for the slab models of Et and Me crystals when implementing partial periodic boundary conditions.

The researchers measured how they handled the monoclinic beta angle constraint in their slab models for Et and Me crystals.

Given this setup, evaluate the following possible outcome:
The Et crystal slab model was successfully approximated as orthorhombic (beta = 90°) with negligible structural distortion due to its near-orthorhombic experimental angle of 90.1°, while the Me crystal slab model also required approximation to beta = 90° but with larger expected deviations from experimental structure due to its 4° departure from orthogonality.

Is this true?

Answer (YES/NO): NO